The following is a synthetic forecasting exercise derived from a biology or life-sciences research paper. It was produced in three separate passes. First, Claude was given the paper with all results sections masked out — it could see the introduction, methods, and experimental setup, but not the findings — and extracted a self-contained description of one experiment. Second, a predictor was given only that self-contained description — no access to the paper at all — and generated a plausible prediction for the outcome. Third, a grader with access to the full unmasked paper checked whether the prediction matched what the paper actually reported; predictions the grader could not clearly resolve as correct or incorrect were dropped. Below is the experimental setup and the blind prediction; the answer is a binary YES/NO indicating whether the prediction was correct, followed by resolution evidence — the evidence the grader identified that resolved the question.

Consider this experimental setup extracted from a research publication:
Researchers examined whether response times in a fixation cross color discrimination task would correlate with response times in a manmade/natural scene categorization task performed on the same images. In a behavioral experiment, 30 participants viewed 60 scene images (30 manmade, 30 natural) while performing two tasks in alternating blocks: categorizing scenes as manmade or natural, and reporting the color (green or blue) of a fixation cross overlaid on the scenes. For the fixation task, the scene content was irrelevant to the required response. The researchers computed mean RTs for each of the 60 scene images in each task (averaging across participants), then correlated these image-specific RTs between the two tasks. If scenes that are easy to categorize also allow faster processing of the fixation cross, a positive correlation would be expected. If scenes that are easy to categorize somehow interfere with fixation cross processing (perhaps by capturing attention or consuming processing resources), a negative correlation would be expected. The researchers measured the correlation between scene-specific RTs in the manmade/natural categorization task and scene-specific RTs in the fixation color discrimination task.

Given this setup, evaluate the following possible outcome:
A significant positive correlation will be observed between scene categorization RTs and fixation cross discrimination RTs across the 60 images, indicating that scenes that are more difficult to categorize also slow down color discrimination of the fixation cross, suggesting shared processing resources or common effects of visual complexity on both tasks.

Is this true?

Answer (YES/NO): NO